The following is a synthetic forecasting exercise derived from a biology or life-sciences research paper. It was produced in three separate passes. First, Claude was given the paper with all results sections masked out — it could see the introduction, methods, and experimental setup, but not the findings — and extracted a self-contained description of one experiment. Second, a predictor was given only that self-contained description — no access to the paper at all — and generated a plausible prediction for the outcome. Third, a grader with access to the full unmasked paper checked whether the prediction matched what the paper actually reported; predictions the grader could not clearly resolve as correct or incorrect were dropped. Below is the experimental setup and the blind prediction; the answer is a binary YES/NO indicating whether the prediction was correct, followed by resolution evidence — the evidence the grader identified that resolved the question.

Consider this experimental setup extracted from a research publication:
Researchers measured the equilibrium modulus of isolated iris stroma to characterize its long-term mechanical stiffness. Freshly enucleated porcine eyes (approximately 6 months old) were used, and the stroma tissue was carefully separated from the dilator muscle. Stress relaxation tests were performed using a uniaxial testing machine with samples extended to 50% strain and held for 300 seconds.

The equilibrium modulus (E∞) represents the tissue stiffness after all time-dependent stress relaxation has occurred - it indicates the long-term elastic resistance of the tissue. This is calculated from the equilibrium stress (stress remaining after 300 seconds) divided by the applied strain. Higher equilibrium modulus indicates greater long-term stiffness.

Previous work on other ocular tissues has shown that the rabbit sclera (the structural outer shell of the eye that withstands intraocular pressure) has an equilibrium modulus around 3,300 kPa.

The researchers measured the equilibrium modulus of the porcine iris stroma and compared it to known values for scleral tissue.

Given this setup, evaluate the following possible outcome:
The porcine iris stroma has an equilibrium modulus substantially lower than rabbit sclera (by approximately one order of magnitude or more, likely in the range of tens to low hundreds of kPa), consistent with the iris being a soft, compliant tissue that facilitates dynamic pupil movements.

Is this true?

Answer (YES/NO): NO